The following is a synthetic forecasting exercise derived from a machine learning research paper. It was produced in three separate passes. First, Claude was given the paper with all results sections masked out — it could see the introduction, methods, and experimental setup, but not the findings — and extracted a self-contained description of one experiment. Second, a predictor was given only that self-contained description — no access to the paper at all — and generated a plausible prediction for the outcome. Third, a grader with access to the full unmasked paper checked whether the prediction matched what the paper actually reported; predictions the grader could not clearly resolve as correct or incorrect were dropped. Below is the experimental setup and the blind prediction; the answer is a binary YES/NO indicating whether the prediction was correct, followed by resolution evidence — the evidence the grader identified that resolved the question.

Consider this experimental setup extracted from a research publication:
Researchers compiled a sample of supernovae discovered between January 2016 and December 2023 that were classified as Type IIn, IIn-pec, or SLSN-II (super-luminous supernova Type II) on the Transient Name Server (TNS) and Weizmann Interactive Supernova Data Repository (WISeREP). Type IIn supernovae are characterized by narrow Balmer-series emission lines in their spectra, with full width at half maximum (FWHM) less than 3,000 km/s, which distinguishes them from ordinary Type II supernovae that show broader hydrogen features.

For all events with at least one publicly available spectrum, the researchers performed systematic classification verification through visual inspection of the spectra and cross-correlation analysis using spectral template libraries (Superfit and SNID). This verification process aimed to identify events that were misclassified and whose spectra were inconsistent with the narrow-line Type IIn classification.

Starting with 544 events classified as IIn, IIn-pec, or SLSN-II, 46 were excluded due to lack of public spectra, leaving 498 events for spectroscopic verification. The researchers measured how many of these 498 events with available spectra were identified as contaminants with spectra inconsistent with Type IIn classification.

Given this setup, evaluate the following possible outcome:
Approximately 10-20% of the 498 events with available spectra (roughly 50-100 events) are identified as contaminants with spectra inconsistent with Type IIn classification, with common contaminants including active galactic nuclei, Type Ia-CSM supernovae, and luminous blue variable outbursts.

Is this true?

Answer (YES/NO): NO